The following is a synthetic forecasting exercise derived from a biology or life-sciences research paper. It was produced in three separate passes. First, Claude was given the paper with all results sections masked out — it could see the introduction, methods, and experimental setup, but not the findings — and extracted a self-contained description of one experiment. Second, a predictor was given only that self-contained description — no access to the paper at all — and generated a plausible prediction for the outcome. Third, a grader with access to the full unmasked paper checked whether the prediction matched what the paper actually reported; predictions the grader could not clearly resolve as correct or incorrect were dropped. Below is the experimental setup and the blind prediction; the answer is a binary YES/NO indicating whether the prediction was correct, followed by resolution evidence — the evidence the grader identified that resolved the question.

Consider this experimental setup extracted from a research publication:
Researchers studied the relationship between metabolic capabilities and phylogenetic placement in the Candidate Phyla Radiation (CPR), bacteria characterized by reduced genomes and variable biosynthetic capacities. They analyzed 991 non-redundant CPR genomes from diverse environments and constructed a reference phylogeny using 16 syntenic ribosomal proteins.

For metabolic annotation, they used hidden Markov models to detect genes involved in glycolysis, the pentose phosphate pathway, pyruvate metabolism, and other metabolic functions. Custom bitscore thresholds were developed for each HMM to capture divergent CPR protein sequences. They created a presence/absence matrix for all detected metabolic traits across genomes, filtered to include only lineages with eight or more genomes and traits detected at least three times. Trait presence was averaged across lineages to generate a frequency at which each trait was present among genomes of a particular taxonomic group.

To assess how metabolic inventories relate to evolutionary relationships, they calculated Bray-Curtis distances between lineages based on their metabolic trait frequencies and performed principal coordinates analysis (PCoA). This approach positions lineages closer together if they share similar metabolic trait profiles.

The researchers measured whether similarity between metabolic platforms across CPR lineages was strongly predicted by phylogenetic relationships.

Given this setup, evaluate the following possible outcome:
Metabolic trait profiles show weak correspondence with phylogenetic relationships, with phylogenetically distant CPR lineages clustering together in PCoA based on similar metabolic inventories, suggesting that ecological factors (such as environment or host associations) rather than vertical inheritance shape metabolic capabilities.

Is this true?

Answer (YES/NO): NO